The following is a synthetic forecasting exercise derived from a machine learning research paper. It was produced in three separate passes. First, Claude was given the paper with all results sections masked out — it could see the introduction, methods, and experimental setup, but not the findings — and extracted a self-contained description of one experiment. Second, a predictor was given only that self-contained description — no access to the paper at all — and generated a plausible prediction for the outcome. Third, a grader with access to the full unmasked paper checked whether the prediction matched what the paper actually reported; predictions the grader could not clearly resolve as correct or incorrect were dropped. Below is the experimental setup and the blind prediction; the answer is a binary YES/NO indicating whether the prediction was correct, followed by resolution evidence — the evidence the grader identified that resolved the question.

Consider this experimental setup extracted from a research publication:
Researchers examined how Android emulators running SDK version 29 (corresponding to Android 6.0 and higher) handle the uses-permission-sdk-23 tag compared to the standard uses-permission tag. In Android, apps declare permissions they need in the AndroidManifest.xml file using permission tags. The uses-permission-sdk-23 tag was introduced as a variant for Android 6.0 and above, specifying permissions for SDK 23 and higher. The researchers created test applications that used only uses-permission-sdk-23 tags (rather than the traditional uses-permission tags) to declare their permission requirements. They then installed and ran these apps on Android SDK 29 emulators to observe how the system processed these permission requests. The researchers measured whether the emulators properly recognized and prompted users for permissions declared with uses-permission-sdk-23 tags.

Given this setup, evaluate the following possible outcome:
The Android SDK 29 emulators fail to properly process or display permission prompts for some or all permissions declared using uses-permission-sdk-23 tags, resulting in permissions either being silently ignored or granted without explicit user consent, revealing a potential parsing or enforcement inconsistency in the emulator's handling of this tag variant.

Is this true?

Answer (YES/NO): YES